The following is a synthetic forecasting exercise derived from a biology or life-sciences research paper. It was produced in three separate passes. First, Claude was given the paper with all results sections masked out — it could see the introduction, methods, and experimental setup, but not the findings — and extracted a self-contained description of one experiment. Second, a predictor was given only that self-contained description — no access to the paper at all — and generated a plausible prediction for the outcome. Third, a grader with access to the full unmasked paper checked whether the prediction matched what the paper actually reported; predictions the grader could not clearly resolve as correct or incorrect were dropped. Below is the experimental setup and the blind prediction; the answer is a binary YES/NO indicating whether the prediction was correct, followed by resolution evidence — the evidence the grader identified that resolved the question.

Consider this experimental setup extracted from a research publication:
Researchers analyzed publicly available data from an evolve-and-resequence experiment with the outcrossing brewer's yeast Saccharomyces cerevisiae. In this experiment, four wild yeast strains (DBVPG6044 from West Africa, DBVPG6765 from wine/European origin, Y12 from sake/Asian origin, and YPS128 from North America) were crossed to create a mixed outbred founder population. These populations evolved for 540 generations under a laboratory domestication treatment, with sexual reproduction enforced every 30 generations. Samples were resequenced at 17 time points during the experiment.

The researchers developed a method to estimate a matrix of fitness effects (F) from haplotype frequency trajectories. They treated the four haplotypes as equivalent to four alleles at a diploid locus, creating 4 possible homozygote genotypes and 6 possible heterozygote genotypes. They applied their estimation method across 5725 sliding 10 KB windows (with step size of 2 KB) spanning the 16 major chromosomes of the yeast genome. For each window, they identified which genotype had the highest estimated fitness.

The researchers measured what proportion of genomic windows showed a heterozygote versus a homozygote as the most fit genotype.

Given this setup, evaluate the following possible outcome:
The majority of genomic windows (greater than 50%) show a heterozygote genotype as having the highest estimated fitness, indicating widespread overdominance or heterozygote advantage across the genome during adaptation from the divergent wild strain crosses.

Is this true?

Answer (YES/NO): YES